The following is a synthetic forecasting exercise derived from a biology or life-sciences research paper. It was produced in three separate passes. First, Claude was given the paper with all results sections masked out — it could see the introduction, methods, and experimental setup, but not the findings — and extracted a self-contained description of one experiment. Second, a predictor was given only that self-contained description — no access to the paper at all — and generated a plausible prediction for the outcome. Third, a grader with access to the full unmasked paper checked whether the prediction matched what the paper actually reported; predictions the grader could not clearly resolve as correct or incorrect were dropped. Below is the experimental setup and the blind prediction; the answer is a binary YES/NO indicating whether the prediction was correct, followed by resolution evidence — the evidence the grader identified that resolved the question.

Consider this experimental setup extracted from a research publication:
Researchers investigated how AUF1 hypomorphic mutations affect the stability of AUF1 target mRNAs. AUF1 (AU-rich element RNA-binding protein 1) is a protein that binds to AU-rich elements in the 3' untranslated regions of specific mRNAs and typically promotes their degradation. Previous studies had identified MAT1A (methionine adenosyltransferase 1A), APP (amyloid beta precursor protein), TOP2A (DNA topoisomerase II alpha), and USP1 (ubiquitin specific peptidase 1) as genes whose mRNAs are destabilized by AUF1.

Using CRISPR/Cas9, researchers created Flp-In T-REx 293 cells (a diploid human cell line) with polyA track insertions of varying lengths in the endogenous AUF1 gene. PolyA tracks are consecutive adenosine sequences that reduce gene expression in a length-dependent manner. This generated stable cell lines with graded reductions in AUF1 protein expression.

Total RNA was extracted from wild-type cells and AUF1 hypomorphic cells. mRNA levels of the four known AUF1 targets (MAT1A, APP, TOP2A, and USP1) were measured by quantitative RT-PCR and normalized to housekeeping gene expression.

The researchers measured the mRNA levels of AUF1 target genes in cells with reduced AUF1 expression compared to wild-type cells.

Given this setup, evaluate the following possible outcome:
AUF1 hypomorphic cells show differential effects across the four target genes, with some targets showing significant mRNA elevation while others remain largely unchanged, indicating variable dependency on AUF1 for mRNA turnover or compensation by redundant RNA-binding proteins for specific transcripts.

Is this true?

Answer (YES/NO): NO